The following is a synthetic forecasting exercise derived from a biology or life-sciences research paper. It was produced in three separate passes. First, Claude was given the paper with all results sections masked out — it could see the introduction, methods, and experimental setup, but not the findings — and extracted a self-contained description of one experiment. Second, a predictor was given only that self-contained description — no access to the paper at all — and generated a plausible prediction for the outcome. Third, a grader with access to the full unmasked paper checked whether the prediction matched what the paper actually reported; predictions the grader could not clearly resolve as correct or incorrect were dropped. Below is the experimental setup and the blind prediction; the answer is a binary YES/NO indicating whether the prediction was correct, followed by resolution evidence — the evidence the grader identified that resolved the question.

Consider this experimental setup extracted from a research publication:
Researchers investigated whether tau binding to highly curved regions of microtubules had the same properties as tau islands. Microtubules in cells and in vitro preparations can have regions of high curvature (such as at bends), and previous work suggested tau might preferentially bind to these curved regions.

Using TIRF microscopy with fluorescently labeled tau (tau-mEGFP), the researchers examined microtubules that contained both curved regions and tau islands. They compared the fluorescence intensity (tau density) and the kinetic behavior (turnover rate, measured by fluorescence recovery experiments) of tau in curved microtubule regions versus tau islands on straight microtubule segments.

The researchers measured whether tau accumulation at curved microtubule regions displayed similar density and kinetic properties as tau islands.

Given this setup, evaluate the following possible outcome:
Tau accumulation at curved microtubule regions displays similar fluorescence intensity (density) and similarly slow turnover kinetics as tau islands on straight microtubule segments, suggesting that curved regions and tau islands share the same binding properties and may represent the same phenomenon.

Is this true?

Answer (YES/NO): NO